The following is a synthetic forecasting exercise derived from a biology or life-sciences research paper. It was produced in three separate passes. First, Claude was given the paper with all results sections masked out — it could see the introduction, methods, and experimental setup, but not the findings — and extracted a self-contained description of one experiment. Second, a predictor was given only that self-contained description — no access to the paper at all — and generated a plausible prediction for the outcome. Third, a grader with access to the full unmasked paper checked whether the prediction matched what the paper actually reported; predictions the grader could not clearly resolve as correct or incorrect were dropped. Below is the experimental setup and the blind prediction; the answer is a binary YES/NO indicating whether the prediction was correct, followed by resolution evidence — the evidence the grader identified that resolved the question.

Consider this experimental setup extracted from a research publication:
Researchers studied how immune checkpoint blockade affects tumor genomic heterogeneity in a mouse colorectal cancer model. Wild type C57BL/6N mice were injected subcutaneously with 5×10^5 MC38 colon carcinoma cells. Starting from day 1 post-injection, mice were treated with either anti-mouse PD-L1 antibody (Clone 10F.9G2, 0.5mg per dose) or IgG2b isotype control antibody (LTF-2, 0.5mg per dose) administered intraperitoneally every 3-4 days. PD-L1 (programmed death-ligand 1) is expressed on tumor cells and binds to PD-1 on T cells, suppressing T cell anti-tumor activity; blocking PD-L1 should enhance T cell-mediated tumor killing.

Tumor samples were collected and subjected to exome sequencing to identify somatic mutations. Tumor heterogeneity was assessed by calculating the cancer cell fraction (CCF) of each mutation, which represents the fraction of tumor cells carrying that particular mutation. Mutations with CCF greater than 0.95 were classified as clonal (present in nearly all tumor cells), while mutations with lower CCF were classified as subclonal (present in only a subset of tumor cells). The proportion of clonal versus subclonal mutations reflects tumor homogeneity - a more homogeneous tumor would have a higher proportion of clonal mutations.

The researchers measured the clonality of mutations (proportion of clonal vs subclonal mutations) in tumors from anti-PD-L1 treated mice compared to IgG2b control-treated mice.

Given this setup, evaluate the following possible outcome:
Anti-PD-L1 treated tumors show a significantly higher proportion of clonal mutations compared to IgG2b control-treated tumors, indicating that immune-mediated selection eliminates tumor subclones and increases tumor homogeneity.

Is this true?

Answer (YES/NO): YES